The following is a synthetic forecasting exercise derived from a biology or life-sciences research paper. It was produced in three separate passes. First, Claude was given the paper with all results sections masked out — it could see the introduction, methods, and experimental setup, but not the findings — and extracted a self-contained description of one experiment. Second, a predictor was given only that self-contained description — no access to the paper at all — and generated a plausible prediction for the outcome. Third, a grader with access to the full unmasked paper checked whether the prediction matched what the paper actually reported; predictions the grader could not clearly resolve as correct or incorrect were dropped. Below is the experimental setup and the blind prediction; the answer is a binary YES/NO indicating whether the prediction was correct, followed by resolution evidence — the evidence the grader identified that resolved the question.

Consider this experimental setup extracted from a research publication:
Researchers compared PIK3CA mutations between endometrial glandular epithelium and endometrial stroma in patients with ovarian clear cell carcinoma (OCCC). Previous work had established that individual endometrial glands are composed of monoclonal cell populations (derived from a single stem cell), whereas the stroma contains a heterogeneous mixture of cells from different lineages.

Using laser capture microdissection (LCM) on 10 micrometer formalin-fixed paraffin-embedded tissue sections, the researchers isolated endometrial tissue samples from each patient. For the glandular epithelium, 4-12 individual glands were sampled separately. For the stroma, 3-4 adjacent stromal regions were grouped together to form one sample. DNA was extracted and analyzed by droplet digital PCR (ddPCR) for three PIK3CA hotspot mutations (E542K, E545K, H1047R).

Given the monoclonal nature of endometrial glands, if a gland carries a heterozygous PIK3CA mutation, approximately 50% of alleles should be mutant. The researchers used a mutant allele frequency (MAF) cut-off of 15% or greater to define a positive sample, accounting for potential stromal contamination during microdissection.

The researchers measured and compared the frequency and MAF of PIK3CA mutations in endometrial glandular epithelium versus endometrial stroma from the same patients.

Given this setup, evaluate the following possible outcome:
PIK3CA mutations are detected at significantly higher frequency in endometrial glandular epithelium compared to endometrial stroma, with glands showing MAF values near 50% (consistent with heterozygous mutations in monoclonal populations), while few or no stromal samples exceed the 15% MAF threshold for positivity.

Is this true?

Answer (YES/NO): NO